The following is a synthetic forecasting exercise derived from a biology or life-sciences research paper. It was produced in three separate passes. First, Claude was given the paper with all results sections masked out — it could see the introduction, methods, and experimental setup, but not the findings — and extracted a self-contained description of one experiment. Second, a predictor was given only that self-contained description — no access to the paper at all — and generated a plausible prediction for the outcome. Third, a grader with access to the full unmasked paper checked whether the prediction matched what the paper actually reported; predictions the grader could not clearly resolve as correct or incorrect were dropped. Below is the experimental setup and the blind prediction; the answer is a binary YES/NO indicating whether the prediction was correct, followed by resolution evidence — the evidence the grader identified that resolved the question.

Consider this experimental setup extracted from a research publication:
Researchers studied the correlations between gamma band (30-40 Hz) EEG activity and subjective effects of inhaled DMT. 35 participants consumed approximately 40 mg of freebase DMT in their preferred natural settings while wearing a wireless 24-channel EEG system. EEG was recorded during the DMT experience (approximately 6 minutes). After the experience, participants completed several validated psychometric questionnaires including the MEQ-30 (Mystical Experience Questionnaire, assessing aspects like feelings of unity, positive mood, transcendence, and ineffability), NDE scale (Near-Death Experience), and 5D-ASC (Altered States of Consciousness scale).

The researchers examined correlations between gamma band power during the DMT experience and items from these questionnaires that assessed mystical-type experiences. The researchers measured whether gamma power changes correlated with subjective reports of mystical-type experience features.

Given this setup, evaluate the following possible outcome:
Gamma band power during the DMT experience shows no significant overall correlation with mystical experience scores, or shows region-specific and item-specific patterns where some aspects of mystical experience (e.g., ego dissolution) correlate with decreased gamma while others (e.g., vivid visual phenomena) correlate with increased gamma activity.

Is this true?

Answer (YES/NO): NO